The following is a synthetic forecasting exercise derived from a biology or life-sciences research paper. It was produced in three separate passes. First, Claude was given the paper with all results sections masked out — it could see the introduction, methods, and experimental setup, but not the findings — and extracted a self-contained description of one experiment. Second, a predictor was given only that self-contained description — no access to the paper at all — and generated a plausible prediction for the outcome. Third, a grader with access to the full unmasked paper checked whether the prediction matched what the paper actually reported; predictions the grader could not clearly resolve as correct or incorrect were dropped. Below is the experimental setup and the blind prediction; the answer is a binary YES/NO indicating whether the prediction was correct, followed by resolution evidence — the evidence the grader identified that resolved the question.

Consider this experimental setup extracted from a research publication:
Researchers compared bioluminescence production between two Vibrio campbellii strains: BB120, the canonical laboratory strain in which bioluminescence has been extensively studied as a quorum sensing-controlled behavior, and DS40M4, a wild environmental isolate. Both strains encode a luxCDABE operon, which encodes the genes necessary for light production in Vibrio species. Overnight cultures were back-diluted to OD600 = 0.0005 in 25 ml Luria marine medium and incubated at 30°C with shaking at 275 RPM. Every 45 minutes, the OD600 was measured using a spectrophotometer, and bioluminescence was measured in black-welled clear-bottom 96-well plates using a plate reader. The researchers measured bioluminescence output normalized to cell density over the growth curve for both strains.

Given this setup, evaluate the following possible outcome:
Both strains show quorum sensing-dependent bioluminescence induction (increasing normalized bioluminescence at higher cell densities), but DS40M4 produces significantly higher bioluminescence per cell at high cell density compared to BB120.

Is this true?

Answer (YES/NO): NO